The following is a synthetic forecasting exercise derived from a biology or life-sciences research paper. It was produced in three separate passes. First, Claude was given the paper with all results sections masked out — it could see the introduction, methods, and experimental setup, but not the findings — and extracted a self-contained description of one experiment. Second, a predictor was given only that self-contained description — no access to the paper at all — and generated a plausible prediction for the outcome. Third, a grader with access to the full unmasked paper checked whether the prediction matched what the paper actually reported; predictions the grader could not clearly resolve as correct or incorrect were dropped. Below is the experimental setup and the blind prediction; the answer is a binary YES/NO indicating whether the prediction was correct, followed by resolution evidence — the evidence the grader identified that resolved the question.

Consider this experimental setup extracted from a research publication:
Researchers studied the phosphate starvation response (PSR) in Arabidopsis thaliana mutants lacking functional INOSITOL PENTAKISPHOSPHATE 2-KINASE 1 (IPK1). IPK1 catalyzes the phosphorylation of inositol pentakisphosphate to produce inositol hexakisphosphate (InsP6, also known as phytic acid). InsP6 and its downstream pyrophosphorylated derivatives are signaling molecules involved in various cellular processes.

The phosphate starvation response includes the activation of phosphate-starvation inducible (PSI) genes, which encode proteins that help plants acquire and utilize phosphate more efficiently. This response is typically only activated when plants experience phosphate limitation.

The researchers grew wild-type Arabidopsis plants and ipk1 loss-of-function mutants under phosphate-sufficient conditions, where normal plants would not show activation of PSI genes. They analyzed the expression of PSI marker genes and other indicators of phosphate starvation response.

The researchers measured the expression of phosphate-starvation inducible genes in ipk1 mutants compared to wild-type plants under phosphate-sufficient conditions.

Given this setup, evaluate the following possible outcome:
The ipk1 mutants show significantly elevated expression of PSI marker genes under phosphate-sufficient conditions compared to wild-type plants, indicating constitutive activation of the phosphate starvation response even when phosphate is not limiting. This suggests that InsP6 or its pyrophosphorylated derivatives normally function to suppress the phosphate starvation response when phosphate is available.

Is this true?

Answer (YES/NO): YES